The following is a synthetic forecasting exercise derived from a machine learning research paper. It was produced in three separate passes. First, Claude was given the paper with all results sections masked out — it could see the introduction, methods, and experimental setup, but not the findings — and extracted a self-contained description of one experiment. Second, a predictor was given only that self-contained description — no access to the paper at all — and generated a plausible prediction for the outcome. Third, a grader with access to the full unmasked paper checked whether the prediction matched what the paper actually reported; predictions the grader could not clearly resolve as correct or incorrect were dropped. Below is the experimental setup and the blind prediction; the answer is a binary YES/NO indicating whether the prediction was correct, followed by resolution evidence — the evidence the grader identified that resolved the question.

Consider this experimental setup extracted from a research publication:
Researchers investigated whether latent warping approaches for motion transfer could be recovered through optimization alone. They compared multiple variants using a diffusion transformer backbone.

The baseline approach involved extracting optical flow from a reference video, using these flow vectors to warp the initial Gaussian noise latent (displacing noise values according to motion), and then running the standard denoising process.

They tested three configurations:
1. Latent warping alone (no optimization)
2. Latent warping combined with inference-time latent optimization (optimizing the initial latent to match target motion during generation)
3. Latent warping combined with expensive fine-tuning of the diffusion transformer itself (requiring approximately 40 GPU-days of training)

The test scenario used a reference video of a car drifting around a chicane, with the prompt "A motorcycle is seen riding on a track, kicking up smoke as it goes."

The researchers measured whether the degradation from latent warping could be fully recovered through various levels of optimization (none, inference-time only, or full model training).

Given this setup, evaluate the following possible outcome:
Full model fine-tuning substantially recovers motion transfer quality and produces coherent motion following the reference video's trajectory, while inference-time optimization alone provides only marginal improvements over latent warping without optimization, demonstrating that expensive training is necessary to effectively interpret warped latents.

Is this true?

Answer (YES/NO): YES